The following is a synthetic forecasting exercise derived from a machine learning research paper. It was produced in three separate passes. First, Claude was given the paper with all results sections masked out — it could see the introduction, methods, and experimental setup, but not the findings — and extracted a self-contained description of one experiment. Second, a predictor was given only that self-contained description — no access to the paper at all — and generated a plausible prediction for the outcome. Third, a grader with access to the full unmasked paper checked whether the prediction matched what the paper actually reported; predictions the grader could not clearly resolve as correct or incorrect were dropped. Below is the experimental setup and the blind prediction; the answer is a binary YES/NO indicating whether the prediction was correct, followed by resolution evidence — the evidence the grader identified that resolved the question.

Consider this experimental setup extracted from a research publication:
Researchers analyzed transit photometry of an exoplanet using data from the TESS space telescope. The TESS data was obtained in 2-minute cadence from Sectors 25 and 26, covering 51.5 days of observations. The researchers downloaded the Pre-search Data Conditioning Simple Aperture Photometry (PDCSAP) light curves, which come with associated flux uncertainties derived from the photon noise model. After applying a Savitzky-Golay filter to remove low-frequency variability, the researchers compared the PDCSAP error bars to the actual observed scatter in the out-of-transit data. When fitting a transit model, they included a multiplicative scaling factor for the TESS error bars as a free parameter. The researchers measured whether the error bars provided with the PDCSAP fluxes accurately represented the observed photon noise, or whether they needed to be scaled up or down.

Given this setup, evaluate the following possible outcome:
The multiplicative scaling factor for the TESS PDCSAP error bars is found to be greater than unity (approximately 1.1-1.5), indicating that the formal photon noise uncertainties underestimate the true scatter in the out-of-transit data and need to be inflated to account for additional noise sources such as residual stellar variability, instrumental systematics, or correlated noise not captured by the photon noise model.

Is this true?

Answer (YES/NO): NO